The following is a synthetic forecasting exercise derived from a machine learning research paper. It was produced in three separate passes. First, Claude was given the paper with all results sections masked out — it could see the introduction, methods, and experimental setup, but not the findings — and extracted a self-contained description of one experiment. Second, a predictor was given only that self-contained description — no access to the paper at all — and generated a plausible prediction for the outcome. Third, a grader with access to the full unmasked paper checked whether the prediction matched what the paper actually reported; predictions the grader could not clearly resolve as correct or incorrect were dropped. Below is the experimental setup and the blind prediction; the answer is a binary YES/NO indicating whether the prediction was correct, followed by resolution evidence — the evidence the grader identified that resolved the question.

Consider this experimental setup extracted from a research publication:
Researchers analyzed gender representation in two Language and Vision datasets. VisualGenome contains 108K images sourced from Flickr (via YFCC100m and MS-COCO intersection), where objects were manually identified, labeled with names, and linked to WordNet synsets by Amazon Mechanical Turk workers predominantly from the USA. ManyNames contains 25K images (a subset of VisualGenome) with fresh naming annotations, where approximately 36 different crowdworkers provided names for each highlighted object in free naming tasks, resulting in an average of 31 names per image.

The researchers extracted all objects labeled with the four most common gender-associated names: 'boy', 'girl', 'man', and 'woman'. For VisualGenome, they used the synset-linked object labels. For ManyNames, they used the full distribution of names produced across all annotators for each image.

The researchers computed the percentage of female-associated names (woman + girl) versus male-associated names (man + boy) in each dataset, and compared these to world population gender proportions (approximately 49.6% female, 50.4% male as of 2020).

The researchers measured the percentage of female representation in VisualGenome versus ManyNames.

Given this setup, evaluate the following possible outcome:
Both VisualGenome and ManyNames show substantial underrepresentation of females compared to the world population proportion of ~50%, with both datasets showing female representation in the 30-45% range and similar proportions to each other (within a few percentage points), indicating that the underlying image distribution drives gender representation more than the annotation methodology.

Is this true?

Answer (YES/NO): NO